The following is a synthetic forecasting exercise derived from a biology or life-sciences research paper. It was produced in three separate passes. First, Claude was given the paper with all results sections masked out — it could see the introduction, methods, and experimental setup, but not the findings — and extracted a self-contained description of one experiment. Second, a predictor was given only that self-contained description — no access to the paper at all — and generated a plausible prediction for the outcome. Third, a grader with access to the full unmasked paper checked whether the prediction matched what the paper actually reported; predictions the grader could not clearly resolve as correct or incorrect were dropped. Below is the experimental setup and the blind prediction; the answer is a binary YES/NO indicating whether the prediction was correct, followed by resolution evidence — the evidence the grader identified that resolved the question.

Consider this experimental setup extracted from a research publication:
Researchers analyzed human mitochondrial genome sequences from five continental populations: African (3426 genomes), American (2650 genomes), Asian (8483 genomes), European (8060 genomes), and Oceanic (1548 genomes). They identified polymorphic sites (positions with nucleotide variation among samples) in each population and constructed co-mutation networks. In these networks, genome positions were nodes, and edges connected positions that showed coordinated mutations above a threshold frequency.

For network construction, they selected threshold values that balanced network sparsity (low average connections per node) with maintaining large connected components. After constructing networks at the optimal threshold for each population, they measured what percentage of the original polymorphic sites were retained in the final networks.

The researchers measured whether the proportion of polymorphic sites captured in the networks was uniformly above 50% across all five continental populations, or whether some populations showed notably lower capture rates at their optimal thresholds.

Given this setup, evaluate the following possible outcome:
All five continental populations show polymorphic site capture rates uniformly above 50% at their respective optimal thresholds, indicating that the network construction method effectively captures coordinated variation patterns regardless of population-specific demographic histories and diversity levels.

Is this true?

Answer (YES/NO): NO